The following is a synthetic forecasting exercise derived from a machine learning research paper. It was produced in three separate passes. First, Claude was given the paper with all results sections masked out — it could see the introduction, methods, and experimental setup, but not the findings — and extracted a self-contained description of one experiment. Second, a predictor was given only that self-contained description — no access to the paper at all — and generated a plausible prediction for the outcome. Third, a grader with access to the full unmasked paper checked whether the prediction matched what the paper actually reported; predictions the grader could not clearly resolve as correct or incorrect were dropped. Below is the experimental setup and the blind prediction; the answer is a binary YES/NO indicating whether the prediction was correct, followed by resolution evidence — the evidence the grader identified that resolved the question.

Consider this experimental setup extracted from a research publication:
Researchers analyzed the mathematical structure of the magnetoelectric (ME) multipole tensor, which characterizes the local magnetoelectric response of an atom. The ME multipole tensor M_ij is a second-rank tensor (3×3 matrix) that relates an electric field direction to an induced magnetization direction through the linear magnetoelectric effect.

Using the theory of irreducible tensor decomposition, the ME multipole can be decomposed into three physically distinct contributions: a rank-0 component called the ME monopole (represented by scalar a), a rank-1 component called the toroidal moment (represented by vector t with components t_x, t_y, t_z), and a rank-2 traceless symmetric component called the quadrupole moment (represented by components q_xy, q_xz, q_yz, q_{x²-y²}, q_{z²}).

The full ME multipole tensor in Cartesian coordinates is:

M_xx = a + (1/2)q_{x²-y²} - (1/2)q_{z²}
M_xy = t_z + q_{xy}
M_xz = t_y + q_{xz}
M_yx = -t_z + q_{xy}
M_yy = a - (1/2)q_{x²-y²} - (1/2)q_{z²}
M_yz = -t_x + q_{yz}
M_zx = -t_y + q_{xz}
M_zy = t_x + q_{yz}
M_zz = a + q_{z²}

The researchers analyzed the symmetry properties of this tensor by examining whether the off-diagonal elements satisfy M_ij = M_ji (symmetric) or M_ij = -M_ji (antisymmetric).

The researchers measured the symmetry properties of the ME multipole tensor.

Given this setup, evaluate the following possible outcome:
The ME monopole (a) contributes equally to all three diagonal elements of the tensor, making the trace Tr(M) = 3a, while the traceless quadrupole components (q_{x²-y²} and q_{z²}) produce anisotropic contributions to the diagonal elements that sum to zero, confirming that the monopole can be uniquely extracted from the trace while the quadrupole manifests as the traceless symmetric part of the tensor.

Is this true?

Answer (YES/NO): YES